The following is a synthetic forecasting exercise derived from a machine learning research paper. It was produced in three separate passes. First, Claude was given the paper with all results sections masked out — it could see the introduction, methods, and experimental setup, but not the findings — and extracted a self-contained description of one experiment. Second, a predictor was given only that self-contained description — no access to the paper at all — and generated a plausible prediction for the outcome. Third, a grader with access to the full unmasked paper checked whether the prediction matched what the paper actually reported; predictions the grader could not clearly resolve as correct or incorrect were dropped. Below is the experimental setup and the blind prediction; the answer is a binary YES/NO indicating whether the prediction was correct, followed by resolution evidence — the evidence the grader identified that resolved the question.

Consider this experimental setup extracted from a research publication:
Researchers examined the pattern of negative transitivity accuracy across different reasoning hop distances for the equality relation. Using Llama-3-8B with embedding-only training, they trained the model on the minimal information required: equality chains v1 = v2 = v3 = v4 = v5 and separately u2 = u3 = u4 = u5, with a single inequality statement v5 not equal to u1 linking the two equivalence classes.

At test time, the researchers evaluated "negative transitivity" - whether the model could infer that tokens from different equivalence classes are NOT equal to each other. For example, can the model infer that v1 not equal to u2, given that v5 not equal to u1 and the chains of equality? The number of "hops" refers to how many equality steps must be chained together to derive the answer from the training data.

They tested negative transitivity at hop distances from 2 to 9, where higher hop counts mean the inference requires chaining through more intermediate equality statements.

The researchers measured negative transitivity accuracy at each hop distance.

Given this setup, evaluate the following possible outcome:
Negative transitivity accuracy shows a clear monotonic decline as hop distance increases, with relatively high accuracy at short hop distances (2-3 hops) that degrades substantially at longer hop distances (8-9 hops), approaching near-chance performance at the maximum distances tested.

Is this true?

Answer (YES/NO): NO